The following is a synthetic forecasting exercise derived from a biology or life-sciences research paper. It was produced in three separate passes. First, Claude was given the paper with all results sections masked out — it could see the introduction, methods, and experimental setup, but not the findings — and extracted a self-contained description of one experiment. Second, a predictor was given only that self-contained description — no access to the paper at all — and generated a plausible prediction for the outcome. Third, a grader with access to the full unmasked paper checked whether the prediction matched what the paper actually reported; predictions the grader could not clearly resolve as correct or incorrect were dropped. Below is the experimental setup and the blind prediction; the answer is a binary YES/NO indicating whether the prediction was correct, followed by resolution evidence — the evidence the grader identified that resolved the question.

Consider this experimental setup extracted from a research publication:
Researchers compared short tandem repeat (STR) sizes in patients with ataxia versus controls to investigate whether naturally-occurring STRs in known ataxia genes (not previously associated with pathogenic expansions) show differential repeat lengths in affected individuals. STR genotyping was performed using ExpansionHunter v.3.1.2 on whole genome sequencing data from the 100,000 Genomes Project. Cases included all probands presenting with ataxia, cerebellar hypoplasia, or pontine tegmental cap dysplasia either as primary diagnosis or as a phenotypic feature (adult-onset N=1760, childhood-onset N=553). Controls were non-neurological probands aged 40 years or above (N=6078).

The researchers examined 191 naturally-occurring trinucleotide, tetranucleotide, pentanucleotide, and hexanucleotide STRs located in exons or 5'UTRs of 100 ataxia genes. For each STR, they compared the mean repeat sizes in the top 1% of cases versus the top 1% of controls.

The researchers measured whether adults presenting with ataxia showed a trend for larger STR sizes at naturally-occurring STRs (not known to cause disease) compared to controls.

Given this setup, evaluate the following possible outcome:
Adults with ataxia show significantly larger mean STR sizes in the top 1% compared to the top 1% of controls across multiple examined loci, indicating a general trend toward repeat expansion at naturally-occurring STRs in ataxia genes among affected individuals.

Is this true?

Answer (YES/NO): NO